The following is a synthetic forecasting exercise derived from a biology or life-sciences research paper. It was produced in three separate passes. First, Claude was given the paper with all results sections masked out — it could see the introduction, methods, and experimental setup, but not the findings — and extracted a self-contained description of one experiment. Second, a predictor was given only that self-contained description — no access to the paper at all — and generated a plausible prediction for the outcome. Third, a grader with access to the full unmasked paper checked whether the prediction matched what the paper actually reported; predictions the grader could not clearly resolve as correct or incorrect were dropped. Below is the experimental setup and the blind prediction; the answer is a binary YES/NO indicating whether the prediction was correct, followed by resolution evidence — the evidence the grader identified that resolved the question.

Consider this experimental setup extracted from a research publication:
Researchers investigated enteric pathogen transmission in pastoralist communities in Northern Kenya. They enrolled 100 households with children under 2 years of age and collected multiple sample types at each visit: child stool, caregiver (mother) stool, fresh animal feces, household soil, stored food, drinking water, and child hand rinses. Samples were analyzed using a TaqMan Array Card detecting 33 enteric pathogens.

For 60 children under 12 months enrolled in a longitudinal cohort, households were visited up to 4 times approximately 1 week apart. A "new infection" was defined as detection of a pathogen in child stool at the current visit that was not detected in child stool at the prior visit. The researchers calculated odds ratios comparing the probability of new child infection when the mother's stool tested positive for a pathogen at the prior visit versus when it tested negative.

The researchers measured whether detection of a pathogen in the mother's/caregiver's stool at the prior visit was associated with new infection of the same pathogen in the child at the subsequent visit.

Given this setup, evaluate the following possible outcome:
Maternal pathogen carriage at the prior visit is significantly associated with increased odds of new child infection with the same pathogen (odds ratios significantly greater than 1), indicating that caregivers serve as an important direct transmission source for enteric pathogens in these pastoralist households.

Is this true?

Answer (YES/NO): NO